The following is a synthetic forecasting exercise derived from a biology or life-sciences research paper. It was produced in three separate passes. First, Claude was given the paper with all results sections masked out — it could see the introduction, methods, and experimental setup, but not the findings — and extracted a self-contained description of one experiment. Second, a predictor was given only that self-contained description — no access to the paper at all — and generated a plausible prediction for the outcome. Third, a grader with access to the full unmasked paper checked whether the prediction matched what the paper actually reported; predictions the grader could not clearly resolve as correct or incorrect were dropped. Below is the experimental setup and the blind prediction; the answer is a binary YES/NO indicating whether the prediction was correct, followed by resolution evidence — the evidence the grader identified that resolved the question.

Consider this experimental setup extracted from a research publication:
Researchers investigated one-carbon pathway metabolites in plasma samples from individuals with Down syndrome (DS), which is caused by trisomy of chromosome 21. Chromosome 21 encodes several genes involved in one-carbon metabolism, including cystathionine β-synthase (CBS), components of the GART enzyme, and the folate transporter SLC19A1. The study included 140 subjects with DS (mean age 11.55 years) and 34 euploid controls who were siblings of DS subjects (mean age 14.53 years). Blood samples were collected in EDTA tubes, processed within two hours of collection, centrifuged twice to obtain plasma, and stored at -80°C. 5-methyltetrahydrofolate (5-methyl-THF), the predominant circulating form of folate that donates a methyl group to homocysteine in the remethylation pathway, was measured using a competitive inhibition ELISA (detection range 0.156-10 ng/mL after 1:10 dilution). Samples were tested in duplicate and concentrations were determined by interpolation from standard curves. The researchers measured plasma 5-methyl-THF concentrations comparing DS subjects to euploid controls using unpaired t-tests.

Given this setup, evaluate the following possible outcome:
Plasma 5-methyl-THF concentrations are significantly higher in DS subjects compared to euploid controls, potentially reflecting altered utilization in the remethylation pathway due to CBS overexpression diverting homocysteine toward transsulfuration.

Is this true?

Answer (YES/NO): YES